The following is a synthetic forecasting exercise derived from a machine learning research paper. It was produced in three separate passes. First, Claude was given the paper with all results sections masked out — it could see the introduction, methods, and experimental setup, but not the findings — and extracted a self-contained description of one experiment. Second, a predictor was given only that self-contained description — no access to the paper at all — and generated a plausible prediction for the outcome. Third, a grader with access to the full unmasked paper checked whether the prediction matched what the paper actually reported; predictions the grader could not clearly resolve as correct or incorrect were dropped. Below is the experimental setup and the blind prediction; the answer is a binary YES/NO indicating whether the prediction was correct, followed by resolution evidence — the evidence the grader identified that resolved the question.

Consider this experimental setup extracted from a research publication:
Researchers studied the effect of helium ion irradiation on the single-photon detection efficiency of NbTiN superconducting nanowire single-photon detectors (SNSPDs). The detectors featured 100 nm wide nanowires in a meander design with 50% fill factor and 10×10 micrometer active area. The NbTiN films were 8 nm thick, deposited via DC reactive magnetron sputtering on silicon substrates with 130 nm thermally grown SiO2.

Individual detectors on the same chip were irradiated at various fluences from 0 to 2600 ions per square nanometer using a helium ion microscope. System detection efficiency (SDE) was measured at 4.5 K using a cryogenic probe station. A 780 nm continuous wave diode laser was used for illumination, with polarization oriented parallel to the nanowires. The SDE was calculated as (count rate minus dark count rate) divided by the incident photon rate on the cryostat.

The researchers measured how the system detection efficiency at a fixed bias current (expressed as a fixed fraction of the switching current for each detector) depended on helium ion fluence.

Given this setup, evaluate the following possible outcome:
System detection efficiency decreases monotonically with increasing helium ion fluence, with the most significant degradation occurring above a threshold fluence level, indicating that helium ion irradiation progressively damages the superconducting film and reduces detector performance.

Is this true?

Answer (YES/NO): NO